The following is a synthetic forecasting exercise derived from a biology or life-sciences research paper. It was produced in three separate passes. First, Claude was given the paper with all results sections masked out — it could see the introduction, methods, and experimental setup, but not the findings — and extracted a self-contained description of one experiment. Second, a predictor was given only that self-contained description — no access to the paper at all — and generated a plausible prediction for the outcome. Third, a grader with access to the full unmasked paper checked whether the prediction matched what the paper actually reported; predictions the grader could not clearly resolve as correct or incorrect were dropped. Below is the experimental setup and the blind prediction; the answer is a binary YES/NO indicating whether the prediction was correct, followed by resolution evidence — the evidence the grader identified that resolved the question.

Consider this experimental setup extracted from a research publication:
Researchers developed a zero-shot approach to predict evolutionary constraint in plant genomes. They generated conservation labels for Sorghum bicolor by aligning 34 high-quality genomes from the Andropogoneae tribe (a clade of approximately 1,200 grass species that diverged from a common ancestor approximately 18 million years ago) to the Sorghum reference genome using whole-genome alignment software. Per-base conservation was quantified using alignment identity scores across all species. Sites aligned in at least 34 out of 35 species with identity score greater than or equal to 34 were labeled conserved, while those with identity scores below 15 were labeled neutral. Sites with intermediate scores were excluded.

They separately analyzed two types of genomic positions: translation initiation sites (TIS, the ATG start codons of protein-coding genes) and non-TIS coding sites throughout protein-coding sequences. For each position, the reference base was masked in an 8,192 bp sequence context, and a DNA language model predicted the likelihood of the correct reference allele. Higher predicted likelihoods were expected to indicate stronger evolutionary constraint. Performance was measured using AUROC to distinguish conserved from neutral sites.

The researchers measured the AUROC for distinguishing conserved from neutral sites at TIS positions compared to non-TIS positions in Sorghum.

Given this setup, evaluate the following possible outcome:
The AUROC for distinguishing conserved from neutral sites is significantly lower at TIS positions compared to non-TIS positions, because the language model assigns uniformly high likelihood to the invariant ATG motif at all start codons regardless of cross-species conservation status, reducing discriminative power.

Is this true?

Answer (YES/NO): NO